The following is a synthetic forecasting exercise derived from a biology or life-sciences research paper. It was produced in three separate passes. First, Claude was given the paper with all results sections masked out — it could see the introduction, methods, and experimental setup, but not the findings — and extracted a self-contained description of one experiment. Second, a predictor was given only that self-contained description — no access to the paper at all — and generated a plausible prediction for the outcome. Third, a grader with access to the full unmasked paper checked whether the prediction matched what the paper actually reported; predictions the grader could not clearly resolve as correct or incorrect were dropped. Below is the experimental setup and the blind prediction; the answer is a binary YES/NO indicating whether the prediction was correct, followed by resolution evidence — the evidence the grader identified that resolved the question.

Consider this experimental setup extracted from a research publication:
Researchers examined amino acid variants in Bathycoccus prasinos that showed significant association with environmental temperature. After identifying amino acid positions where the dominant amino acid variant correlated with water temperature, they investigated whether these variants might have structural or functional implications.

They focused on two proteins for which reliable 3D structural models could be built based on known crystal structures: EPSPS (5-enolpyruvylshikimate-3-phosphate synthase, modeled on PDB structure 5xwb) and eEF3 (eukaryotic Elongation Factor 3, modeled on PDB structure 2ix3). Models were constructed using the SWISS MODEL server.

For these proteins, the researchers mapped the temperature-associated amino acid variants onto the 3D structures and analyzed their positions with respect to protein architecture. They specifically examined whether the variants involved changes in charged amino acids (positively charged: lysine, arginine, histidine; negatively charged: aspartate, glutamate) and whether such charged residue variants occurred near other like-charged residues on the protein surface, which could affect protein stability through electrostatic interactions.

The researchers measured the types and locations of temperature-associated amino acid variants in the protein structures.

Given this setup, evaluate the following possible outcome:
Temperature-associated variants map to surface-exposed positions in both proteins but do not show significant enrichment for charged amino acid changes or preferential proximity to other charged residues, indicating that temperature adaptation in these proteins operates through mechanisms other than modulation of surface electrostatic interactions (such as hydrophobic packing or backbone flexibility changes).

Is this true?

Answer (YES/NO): NO